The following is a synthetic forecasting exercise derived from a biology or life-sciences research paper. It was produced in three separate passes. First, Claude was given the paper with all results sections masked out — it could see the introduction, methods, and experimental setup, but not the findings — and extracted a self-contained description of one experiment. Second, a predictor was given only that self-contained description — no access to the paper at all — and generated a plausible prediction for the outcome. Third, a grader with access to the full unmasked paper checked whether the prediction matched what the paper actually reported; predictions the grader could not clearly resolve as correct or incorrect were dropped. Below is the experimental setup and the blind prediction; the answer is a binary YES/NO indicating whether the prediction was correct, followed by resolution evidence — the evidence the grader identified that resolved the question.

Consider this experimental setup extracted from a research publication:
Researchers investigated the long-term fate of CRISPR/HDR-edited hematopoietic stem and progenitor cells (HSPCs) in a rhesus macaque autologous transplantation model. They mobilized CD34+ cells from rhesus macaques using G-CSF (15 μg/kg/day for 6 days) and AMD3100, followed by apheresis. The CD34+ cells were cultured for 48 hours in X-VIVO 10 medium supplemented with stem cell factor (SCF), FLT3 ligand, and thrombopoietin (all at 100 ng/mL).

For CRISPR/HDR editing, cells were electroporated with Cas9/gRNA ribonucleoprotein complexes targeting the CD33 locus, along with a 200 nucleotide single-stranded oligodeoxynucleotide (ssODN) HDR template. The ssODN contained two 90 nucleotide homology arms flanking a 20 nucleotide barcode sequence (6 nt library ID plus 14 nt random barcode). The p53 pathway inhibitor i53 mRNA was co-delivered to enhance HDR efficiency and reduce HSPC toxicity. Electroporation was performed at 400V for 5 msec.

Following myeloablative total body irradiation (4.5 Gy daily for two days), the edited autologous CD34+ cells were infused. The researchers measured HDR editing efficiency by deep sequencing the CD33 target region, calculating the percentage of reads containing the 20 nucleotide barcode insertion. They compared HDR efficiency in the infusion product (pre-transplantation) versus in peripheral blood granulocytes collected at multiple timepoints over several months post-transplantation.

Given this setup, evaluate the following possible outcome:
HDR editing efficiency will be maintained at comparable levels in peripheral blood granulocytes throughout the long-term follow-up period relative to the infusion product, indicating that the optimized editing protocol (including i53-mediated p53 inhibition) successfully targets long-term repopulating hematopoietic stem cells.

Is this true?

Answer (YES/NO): NO